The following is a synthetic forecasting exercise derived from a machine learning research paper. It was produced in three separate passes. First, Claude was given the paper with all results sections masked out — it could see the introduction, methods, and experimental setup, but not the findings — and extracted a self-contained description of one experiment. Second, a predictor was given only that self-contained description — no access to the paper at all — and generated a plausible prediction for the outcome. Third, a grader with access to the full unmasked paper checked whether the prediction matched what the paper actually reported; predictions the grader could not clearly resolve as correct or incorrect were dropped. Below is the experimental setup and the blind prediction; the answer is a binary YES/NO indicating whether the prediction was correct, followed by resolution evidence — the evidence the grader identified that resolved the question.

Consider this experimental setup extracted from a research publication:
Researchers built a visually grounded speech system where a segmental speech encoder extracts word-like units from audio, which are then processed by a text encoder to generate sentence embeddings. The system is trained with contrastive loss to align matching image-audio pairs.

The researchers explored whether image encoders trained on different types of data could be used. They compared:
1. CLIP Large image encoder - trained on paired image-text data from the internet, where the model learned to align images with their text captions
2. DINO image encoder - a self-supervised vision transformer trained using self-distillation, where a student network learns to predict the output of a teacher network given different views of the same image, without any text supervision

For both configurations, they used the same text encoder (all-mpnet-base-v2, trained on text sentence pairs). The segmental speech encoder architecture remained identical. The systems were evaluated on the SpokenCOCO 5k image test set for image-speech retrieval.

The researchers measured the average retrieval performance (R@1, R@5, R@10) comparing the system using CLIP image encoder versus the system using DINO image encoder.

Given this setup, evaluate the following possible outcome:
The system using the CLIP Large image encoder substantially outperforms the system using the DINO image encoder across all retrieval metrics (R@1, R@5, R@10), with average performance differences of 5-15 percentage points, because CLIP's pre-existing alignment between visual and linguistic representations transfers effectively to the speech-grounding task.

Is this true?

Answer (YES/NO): NO